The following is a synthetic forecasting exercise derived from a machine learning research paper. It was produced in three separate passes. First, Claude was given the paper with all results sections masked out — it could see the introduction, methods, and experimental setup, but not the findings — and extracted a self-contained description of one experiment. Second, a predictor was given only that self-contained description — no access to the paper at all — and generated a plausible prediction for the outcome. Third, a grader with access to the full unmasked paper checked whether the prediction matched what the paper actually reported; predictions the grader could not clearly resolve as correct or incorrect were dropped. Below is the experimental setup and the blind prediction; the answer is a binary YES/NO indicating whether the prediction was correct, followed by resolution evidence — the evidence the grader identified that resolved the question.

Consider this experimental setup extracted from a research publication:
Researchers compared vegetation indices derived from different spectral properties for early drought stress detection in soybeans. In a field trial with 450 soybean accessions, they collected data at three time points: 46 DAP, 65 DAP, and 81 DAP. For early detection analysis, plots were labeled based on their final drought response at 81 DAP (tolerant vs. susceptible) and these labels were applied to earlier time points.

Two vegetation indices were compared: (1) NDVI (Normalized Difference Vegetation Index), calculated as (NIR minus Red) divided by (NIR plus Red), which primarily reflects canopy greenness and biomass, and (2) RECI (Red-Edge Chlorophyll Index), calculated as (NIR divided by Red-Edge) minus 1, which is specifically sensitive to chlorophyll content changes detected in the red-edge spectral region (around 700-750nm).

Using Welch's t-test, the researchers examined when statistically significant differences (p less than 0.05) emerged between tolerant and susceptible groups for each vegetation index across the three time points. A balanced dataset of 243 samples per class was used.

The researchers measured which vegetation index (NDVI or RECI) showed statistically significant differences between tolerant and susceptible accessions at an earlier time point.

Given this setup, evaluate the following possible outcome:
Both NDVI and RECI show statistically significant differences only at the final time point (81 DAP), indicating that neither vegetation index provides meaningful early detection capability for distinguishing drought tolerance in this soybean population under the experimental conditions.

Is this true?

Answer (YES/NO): NO